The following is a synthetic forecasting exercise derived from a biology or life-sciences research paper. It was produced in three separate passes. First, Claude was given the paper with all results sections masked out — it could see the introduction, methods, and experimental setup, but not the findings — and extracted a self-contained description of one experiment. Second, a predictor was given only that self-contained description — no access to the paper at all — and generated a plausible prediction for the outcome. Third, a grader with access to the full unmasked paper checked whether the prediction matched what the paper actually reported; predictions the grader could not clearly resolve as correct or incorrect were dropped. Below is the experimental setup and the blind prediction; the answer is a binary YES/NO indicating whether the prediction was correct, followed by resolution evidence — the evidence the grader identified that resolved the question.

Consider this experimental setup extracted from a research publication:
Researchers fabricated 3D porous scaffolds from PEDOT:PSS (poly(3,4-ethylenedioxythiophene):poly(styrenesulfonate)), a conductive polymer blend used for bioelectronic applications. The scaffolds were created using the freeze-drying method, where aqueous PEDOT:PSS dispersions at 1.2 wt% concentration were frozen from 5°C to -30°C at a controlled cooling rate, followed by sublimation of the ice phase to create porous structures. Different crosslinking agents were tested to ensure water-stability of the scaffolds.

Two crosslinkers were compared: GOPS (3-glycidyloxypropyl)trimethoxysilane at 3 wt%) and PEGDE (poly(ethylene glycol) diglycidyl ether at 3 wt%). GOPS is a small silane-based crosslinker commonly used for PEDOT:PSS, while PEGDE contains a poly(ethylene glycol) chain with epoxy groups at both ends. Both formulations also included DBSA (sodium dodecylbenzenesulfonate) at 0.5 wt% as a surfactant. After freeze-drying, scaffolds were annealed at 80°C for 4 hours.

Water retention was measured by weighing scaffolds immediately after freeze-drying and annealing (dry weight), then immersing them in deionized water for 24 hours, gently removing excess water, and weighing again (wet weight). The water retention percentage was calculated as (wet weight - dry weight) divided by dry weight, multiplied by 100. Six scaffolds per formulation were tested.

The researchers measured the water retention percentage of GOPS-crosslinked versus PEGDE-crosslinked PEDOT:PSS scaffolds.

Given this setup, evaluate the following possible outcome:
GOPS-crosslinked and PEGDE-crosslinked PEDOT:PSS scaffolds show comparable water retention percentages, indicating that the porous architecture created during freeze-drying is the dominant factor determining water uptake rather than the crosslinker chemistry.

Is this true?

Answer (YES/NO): YES